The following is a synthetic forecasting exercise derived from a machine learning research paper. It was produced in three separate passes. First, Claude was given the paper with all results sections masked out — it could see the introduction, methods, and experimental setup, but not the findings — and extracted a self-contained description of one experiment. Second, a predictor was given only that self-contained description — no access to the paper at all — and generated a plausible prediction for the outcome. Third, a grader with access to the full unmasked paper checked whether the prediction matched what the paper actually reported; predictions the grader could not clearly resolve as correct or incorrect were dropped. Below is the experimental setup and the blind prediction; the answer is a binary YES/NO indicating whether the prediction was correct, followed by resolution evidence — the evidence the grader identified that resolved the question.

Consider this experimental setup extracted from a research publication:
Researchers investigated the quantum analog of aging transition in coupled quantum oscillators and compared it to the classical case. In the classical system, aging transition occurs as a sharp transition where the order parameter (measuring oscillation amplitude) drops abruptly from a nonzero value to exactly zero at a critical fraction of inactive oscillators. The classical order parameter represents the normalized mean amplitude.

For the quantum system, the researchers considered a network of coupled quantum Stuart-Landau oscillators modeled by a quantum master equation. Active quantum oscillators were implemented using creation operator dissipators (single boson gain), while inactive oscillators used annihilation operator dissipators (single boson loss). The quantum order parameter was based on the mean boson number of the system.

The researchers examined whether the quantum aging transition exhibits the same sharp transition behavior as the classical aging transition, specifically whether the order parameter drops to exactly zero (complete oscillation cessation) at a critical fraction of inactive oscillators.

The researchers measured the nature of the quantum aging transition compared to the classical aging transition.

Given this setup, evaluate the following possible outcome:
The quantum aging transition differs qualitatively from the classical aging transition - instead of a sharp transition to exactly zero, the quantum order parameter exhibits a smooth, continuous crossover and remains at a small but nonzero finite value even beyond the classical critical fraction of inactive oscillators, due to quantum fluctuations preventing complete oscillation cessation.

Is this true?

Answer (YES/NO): YES